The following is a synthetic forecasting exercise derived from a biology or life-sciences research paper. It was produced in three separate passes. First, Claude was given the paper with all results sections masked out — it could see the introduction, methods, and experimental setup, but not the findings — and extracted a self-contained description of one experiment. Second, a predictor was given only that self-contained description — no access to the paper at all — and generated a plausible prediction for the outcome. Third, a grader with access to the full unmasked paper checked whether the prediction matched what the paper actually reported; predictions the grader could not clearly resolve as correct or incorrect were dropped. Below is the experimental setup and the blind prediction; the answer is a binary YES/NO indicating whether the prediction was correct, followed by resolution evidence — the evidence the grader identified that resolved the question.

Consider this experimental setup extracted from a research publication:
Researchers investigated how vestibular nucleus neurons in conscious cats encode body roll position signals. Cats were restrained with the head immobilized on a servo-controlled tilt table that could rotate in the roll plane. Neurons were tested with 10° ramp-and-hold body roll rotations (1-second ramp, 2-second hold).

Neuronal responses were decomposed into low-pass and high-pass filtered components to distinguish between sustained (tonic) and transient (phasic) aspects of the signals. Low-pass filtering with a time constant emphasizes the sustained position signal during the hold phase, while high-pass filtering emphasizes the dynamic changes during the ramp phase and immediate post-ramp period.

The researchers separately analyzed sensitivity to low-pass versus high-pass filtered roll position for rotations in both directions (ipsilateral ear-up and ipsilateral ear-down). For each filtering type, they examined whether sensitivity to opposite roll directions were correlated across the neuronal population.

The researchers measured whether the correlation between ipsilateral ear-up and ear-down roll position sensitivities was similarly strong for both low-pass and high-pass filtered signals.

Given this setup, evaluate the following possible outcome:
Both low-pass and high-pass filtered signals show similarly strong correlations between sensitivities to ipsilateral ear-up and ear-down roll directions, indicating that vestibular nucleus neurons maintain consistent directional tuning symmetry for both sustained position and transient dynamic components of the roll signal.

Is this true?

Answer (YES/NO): YES